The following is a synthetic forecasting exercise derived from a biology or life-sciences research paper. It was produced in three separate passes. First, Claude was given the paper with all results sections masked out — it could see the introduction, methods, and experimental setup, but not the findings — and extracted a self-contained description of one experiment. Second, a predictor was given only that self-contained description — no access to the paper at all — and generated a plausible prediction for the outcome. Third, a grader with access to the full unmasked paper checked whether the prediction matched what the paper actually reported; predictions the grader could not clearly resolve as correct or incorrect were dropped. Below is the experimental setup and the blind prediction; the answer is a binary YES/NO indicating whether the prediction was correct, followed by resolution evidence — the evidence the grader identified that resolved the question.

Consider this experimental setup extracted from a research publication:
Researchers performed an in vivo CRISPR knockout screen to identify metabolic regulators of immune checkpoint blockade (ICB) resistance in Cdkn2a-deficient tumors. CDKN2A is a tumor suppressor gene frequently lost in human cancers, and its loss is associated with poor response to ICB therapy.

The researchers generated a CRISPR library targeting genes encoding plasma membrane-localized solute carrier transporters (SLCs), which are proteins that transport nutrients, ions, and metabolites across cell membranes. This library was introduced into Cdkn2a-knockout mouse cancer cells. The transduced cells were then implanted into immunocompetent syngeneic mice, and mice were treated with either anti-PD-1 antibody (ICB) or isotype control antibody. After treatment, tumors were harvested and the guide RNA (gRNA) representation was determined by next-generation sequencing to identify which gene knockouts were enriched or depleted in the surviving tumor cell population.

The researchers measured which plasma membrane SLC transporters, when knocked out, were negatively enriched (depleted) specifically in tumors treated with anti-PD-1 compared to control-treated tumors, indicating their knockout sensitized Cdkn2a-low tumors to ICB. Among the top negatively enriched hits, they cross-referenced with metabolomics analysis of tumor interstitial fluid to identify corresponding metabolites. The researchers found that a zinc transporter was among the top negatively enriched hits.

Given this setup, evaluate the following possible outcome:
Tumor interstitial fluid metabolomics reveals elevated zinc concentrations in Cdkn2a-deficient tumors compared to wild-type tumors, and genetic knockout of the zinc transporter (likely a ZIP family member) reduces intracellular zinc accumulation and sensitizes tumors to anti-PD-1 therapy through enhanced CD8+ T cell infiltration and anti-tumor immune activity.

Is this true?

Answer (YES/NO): NO